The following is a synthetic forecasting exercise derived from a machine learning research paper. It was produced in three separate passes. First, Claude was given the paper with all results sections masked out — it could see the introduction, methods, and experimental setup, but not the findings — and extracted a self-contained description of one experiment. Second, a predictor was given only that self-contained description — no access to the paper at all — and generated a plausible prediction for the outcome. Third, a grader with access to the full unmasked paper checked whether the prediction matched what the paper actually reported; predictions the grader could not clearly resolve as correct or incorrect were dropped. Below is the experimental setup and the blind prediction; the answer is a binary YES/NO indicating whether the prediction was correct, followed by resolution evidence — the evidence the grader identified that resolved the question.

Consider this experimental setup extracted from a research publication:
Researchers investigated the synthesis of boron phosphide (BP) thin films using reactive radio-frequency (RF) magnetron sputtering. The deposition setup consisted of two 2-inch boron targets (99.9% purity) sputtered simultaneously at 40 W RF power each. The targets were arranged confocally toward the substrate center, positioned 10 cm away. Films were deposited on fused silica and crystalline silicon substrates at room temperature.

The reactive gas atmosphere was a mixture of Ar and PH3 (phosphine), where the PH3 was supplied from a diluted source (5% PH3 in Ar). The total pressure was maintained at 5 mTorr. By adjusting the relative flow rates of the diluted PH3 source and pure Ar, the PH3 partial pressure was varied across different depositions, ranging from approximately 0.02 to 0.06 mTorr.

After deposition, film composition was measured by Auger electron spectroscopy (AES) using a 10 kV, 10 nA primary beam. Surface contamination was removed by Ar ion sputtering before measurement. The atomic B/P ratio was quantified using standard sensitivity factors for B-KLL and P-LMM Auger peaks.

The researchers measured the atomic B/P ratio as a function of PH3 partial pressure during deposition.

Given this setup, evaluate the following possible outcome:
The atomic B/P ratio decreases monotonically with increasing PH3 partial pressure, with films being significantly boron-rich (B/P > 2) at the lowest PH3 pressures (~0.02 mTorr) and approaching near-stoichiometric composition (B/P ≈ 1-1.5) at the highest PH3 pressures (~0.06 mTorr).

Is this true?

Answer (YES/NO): NO